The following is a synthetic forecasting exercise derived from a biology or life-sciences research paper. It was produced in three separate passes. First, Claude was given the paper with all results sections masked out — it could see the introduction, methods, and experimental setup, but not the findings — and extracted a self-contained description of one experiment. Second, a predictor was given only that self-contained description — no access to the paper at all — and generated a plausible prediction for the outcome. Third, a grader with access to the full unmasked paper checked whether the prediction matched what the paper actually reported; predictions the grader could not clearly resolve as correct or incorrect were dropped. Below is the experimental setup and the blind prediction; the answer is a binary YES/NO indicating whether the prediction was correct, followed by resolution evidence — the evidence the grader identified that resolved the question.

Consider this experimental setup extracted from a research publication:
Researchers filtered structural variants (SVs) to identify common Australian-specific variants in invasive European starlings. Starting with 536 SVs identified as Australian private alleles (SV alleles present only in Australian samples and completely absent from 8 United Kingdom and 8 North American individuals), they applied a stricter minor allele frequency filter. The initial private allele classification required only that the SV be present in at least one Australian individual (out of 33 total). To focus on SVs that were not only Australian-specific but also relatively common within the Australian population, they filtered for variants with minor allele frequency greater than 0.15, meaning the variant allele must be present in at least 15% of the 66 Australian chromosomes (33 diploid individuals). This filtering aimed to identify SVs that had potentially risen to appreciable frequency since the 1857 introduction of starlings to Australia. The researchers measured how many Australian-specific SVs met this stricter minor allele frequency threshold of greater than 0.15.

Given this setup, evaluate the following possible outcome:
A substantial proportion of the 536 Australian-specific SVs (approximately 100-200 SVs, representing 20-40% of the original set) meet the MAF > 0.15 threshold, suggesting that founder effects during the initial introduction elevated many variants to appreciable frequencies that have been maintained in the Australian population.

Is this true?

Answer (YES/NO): YES